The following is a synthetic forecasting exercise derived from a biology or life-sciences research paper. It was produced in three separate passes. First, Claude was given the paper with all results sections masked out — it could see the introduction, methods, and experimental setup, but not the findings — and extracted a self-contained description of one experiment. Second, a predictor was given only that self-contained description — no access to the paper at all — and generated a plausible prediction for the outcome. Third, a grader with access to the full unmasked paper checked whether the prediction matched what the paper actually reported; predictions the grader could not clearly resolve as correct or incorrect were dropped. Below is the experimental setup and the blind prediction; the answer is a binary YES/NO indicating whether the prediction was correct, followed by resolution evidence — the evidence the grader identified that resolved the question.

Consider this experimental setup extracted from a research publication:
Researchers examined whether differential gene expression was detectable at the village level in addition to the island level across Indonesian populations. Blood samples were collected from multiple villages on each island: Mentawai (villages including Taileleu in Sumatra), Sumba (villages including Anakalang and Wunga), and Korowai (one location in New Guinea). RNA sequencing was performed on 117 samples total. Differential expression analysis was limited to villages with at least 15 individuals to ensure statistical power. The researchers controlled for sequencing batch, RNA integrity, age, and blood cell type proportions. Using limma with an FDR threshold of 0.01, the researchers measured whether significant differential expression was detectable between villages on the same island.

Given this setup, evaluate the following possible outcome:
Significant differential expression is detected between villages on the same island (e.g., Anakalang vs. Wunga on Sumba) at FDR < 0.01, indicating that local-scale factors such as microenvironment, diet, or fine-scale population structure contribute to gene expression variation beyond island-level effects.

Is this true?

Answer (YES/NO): NO